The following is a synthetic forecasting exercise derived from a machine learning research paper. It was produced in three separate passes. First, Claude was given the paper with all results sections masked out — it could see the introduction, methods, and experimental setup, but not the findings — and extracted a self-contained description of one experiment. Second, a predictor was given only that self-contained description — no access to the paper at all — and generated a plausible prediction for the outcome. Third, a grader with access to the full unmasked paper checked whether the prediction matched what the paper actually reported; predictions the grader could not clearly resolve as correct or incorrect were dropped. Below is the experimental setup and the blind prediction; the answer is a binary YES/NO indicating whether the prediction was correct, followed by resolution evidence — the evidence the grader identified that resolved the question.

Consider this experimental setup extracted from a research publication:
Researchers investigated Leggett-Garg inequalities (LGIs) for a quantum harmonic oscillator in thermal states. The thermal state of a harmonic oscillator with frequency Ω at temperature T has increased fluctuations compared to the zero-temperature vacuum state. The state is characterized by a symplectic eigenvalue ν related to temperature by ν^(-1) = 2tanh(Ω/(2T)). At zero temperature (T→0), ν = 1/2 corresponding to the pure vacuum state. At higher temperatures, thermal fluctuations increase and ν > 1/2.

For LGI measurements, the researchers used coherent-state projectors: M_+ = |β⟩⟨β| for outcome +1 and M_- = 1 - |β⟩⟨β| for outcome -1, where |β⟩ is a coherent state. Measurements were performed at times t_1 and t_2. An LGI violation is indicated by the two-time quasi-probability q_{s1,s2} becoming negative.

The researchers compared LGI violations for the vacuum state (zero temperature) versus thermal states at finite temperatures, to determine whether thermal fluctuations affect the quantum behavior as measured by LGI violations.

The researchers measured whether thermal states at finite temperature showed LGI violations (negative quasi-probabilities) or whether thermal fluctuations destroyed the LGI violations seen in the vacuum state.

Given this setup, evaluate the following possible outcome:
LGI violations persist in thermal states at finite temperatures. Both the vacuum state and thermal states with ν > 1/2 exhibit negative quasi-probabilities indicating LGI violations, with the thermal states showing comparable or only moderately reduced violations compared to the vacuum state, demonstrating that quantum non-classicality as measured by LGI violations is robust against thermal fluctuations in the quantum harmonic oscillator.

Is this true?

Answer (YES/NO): NO